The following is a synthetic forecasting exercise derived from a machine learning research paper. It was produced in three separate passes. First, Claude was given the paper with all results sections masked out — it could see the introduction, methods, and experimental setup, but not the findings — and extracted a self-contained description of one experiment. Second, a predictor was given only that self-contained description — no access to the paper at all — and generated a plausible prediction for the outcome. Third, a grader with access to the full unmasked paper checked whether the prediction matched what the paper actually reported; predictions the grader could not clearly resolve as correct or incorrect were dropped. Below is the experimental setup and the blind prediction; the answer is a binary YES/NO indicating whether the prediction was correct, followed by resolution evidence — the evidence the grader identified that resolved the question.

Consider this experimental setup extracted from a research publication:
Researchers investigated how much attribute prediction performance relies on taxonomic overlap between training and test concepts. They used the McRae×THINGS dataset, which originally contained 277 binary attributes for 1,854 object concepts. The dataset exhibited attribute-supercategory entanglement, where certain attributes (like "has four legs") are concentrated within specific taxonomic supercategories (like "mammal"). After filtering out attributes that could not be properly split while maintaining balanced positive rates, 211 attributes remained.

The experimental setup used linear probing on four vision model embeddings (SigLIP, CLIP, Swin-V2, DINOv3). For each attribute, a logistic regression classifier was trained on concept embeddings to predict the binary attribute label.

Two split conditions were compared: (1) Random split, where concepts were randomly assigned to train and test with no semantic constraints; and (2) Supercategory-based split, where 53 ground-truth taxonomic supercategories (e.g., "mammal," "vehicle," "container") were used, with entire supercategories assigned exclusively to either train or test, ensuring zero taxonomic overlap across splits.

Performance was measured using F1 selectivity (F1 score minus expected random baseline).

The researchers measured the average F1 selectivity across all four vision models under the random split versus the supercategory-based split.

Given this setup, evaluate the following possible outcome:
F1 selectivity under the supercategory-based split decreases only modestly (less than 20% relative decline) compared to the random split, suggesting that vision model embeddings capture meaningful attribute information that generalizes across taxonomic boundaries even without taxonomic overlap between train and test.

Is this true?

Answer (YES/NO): NO